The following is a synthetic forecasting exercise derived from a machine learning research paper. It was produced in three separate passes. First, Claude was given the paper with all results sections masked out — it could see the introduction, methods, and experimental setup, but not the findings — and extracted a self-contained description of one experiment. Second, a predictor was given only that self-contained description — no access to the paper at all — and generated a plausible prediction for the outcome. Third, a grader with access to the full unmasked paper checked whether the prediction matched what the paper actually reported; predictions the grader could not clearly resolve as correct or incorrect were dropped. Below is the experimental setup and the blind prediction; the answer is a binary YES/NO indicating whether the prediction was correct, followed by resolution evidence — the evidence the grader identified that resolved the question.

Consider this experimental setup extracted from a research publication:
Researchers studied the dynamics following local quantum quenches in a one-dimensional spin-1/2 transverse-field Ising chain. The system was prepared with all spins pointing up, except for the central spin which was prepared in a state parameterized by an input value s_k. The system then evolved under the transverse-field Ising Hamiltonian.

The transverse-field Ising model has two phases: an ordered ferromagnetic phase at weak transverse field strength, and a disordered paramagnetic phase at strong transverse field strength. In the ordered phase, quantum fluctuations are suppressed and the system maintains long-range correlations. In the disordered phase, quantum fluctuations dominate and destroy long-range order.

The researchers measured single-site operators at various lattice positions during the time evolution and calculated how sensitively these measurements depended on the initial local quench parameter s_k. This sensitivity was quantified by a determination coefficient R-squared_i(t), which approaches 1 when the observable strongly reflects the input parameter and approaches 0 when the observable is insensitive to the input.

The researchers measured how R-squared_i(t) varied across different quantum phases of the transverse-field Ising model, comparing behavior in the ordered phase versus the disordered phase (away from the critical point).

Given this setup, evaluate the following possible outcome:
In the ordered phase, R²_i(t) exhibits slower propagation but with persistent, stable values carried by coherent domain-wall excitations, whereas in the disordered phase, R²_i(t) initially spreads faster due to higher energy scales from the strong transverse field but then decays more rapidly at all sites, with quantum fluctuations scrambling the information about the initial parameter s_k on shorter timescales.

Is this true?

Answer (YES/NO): NO